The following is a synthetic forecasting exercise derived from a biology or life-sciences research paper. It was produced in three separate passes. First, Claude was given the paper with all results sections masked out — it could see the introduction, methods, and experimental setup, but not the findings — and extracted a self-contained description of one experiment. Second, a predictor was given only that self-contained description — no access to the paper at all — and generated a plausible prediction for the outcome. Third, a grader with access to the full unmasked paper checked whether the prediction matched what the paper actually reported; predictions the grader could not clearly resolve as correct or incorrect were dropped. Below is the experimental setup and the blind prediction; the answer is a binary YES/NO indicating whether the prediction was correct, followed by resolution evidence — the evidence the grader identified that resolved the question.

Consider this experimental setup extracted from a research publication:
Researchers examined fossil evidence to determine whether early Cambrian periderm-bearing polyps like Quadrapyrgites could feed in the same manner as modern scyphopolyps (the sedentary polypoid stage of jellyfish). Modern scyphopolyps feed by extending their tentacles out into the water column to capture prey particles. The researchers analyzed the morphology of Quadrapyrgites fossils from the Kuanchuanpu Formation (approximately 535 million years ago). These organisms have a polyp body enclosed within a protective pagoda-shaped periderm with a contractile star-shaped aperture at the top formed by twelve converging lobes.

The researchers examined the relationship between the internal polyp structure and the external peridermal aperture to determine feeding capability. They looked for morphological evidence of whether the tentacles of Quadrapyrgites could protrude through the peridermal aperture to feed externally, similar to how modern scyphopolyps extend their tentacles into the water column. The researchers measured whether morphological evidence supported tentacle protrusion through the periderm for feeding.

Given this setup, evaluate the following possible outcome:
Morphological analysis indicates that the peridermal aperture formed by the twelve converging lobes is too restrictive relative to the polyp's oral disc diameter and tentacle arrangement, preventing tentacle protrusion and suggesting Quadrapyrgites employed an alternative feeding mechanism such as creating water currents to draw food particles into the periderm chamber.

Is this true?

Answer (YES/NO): YES